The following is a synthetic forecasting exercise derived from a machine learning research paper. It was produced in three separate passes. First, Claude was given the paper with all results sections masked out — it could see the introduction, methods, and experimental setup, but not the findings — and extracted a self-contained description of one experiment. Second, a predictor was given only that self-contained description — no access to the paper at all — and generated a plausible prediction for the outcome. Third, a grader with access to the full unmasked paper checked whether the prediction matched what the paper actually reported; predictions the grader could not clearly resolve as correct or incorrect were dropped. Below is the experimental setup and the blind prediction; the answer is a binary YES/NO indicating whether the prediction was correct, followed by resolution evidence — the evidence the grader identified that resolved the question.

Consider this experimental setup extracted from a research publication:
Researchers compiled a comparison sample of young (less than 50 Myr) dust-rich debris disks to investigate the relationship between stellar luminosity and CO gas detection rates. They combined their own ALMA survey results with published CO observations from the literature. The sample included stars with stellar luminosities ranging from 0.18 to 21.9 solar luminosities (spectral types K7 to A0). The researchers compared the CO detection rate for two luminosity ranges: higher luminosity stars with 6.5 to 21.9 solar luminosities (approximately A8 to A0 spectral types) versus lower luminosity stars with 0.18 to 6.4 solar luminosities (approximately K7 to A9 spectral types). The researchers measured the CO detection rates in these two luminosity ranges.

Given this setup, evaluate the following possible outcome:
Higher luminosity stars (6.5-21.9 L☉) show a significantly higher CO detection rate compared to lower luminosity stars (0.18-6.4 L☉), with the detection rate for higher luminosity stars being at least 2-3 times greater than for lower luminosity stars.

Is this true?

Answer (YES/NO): YES